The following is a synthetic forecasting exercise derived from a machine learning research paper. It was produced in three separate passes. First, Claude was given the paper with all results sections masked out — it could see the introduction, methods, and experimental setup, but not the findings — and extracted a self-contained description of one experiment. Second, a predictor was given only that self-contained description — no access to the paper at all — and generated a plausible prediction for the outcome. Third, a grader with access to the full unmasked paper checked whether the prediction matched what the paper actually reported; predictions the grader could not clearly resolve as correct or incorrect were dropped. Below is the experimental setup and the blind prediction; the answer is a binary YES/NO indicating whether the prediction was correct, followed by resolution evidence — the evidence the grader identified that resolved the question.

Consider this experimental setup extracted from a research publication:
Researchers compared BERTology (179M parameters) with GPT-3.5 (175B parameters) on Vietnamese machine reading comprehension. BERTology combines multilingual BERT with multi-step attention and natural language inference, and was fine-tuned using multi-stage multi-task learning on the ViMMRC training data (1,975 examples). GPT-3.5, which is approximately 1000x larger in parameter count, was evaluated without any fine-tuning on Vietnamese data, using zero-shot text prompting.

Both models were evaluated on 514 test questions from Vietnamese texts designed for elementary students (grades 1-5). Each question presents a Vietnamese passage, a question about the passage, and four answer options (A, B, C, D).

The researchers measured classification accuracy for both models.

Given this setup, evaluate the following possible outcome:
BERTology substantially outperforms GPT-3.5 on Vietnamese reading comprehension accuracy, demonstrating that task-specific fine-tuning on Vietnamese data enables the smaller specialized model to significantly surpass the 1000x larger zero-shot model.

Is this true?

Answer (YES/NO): NO